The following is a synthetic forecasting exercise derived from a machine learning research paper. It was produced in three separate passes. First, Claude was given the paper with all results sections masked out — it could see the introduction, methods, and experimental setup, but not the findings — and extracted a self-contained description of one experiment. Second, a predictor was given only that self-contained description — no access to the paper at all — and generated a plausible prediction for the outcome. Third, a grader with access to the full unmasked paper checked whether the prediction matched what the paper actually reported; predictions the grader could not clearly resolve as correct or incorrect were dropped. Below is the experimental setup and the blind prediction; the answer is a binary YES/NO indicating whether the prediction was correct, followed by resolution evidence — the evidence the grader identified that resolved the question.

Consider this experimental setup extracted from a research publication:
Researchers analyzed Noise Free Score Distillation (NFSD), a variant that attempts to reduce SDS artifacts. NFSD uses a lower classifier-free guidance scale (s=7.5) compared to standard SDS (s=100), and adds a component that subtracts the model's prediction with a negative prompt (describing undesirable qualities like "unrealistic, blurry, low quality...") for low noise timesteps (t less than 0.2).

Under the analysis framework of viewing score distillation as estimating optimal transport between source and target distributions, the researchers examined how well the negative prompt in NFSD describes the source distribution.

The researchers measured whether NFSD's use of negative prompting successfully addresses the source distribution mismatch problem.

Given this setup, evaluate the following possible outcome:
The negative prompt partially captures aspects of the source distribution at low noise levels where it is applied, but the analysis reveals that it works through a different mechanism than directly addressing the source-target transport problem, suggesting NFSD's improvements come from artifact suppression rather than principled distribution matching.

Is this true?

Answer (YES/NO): NO